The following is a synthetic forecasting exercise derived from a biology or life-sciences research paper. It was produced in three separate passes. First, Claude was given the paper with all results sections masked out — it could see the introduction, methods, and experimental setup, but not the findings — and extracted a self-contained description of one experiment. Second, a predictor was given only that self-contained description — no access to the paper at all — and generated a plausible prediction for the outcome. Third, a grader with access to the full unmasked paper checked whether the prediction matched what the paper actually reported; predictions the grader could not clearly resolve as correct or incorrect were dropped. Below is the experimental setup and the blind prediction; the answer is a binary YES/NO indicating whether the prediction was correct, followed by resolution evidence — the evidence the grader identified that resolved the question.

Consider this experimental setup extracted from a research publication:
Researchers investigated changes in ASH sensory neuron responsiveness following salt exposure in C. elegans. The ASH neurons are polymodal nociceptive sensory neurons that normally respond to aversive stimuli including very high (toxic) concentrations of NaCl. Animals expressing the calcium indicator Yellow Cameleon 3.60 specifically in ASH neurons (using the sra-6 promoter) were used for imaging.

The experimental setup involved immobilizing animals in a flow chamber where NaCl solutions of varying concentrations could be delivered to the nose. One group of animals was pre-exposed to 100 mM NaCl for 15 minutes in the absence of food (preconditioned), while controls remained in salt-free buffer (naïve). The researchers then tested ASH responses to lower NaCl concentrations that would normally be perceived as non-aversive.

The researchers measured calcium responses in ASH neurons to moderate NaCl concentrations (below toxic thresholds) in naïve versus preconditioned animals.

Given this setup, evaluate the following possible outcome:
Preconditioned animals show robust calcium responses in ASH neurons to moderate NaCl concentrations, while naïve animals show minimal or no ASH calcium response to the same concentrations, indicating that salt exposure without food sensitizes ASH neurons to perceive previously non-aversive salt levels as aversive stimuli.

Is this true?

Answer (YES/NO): YES